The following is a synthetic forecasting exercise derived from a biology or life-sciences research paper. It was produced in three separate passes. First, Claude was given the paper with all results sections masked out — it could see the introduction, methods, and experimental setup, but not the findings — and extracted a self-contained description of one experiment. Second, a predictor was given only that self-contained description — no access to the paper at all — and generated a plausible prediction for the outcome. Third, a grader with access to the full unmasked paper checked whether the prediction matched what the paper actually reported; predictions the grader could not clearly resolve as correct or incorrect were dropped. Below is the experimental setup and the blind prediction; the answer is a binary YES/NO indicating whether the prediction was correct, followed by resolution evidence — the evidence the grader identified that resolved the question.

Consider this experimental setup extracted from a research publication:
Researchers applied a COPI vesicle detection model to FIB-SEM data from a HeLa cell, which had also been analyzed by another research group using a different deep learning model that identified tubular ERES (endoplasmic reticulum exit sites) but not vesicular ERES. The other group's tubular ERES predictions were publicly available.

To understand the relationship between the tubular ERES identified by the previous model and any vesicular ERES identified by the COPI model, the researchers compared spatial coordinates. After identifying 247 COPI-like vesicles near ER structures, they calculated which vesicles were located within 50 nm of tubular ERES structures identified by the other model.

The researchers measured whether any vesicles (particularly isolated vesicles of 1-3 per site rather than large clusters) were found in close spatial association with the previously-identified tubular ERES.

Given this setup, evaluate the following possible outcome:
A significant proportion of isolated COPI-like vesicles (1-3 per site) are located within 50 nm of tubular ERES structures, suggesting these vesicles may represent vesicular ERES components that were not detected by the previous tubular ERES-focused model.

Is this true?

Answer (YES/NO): YES